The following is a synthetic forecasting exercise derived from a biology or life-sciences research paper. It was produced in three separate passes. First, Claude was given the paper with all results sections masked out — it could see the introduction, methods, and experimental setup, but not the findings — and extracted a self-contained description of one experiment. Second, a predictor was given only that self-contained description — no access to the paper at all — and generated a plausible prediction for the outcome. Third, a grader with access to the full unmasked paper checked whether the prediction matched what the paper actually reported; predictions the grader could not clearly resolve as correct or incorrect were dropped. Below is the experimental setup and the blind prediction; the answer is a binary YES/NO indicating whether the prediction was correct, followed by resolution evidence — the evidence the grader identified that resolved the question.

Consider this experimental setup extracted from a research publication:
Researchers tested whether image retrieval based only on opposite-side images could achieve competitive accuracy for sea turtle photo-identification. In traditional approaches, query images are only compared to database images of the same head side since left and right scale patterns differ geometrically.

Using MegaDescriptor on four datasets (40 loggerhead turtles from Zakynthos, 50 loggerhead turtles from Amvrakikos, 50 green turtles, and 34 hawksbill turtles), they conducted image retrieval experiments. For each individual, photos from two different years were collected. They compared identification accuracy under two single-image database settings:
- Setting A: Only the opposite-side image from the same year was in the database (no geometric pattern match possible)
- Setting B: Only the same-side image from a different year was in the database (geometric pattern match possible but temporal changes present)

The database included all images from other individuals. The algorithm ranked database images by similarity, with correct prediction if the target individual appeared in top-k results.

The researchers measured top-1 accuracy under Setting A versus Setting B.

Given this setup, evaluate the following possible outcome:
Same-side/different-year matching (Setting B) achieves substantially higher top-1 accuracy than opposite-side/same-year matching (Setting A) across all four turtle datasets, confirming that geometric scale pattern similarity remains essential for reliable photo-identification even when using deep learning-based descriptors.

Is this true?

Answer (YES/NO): NO